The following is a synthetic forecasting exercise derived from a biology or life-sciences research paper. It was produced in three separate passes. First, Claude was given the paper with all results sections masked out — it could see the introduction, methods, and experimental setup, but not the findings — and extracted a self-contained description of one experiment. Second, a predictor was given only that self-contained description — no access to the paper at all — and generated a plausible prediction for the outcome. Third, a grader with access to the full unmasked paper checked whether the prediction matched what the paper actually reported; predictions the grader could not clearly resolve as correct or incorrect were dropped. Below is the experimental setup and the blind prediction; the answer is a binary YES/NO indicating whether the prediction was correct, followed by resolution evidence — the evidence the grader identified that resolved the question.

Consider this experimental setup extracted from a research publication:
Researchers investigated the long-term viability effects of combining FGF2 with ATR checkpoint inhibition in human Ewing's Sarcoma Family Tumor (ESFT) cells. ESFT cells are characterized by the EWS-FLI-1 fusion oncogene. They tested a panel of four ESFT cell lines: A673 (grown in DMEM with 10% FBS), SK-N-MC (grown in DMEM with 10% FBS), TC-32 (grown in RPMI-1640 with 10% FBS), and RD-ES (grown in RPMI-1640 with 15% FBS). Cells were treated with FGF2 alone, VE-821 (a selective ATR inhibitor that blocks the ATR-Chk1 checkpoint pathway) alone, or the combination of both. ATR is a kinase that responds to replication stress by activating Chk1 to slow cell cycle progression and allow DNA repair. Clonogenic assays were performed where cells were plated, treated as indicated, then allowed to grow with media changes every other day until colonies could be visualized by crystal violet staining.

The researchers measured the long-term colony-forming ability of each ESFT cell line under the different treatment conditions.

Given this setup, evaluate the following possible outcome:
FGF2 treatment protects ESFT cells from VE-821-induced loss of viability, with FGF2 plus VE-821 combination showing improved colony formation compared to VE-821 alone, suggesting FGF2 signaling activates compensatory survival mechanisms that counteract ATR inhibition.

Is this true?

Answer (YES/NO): NO